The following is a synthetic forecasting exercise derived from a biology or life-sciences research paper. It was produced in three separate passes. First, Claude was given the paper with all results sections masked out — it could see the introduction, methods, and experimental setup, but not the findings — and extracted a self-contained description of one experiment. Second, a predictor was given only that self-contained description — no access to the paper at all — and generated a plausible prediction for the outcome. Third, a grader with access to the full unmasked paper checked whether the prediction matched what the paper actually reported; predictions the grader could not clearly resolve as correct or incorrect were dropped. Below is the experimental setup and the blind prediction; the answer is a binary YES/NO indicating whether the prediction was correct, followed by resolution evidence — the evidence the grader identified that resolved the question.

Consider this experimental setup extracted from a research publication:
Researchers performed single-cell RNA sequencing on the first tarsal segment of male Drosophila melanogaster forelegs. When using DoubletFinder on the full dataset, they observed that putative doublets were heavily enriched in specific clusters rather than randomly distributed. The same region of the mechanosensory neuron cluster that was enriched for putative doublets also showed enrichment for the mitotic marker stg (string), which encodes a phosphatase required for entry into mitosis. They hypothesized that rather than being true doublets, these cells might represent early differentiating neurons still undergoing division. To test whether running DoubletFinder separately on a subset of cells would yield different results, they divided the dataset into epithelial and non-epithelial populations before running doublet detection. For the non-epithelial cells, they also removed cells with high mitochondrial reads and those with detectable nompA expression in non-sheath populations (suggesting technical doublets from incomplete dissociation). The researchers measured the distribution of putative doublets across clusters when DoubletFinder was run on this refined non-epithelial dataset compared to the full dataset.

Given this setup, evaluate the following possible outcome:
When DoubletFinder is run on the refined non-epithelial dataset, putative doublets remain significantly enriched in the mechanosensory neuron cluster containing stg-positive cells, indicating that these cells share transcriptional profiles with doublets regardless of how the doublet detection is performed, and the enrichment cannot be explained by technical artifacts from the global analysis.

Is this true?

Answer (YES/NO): NO